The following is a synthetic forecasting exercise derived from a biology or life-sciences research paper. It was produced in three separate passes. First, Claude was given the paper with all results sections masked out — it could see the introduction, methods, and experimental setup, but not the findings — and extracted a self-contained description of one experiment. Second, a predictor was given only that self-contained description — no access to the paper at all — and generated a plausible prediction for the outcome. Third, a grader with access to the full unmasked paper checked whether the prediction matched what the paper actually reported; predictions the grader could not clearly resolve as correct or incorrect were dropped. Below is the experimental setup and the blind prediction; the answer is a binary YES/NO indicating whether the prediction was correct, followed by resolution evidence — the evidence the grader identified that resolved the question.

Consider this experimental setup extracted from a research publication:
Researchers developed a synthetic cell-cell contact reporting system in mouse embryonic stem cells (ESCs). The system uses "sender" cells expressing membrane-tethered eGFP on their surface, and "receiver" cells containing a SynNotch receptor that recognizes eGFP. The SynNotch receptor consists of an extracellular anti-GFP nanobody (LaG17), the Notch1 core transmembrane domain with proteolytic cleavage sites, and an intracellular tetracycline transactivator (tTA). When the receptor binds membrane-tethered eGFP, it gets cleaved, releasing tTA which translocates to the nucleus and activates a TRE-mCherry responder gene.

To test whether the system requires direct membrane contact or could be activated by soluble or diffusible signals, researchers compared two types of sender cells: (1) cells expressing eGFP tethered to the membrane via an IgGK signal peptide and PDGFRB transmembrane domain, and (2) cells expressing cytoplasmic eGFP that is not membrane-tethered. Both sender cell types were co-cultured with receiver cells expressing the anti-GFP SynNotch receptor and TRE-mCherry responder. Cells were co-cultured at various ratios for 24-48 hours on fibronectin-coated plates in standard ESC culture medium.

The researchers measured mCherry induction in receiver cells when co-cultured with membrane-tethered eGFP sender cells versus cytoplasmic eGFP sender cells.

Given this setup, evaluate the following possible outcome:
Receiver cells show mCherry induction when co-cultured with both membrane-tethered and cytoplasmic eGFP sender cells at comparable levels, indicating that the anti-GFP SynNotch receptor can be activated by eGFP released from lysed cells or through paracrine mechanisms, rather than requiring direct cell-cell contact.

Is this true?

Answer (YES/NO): NO